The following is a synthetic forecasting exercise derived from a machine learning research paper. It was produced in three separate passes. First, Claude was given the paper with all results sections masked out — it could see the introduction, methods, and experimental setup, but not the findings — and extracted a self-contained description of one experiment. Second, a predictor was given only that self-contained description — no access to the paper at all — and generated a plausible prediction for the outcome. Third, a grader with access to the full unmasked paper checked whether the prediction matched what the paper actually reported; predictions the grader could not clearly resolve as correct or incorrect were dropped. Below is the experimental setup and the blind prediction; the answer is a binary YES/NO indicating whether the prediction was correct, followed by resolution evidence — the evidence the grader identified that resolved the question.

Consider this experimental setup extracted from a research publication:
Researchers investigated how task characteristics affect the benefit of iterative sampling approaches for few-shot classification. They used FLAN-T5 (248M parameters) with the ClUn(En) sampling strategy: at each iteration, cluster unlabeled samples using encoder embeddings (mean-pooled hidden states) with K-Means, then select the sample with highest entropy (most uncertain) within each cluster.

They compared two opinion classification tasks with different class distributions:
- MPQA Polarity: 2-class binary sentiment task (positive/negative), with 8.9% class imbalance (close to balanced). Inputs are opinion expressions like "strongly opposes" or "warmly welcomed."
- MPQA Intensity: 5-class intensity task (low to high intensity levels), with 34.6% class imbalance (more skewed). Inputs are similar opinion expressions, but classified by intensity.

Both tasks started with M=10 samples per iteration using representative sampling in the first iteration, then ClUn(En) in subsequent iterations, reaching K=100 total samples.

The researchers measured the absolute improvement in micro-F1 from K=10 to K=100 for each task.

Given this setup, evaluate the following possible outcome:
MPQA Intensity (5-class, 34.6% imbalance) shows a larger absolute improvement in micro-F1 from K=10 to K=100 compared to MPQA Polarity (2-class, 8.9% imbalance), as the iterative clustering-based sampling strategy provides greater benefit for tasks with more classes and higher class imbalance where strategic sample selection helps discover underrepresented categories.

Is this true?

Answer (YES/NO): NO